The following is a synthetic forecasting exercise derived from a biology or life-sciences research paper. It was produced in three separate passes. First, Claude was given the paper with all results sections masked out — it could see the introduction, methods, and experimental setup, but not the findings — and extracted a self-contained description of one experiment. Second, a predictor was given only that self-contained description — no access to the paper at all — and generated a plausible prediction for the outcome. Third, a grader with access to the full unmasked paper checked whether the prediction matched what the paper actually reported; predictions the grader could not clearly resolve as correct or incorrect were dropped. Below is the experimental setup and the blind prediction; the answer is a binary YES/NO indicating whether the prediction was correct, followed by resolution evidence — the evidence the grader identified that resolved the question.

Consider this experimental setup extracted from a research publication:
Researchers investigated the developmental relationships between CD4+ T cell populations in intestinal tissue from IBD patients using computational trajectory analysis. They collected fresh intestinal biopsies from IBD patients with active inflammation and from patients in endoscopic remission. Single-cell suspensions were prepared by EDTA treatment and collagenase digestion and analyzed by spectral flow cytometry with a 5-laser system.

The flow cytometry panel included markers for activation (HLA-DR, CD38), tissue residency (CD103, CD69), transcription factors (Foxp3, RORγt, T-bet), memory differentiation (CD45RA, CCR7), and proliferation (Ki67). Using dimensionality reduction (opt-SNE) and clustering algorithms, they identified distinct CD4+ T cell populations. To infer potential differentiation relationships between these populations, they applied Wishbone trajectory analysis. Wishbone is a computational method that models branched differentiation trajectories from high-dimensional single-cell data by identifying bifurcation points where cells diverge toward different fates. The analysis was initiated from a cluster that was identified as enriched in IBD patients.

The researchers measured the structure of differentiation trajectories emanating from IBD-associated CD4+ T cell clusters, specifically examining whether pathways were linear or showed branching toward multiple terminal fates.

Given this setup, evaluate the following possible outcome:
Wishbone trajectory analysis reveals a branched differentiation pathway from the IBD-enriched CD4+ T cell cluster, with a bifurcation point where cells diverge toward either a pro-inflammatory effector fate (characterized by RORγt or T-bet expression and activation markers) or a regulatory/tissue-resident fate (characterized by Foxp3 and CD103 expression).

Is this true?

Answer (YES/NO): NO